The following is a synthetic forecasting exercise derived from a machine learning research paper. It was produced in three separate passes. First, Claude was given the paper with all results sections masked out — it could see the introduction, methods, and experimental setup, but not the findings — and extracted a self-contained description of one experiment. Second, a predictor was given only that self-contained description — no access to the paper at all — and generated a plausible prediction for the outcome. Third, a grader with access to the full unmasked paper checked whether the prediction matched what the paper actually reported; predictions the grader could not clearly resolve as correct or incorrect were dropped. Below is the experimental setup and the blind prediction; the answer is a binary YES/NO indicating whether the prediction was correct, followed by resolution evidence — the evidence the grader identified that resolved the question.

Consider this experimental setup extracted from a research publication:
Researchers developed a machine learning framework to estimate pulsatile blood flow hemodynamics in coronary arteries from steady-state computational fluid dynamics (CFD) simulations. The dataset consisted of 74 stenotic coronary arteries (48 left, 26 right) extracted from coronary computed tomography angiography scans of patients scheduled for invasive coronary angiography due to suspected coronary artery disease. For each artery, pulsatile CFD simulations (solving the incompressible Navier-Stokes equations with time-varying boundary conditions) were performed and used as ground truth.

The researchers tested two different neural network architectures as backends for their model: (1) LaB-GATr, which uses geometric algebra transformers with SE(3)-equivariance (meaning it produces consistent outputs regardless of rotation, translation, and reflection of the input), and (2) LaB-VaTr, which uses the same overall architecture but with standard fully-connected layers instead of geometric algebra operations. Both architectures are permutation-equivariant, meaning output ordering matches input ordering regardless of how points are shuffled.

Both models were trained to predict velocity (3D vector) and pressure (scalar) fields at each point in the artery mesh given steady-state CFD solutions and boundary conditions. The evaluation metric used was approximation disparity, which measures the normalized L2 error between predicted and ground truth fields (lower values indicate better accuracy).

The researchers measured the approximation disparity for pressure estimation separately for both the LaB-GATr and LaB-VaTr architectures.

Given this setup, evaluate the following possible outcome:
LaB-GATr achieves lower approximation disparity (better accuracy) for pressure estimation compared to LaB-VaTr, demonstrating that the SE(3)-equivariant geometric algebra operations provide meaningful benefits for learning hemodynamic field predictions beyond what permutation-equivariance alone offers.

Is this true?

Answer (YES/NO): NO